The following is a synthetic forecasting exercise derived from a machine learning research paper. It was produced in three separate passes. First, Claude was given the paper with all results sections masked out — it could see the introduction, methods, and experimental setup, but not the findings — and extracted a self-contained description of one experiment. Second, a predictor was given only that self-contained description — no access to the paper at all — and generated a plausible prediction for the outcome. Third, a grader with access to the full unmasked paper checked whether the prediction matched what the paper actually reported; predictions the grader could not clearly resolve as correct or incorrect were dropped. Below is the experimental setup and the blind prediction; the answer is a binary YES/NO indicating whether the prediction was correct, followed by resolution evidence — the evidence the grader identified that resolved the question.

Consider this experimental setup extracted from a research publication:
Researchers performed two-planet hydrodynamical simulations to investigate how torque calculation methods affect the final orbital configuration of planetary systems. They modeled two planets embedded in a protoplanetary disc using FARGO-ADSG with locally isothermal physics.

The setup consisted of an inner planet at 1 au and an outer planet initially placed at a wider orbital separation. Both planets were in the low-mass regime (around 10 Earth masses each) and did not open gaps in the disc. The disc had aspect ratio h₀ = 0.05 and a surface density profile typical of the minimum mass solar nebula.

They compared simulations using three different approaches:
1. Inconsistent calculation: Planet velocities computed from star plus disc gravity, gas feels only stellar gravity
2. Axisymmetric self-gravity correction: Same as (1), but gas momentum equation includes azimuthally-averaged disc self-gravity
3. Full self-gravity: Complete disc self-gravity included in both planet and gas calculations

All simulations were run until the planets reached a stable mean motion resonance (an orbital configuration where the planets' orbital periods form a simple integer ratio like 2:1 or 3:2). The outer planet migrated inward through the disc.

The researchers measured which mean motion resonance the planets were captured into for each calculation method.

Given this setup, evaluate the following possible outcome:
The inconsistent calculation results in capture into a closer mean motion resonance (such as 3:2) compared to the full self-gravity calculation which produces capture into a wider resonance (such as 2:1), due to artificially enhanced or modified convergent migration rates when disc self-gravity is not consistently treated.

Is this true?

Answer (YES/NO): YES